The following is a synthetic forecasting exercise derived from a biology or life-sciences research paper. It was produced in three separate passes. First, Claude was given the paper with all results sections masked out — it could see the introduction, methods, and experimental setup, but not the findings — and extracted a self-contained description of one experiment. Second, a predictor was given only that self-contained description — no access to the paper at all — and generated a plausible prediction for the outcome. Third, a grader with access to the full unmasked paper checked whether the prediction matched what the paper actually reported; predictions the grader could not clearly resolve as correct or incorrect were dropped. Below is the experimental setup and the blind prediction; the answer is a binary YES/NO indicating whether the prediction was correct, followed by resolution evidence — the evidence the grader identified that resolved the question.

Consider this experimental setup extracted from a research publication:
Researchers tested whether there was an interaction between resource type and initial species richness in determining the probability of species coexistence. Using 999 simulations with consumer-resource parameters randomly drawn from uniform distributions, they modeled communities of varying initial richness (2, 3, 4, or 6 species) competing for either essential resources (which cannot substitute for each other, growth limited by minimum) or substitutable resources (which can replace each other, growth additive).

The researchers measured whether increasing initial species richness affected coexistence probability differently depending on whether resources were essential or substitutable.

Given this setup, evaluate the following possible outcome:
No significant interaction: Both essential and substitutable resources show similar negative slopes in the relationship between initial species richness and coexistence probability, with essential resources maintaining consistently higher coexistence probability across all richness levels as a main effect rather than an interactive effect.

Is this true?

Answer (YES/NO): NO